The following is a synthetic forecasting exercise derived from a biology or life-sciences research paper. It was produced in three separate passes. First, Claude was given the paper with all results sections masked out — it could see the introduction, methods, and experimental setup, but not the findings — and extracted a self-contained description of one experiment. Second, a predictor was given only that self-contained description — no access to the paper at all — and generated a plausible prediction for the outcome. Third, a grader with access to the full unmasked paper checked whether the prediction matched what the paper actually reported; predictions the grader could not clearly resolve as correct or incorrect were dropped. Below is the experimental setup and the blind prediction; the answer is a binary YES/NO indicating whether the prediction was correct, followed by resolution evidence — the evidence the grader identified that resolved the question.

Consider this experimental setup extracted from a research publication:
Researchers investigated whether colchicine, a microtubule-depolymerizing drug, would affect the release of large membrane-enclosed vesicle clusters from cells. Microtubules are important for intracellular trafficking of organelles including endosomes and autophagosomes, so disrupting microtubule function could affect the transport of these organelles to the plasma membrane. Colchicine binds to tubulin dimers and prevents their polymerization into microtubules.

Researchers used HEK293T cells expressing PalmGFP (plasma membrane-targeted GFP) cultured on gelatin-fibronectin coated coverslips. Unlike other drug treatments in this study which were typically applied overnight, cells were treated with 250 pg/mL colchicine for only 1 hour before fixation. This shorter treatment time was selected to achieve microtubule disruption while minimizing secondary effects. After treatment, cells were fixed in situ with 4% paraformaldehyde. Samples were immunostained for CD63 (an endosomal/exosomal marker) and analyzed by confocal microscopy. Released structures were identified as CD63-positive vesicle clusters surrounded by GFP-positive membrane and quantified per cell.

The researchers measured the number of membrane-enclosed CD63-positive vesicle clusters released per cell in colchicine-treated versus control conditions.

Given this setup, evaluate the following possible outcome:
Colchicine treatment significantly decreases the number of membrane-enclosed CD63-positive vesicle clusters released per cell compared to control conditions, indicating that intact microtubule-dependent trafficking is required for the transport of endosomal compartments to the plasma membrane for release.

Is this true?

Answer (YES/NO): YES